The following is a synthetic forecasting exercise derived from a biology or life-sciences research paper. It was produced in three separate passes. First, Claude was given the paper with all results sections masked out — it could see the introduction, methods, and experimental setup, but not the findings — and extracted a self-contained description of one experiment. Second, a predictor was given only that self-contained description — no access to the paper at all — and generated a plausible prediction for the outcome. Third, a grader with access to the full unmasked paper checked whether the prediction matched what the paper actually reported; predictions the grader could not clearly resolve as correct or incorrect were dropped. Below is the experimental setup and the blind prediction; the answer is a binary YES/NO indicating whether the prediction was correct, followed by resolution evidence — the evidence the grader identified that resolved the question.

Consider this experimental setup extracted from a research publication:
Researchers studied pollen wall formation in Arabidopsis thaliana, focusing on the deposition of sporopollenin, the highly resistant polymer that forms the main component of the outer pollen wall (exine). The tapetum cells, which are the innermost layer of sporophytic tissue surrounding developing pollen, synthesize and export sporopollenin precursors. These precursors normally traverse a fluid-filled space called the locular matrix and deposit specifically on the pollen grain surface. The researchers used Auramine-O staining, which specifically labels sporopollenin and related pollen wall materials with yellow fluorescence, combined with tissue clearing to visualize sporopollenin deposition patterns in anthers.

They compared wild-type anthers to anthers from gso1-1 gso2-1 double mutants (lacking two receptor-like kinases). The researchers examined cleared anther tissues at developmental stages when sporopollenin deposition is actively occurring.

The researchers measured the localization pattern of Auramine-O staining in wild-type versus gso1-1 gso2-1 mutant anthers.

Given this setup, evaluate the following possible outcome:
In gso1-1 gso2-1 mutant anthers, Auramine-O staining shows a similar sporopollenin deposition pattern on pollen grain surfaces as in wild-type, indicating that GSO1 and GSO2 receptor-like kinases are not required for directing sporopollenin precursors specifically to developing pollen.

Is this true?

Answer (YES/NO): NO